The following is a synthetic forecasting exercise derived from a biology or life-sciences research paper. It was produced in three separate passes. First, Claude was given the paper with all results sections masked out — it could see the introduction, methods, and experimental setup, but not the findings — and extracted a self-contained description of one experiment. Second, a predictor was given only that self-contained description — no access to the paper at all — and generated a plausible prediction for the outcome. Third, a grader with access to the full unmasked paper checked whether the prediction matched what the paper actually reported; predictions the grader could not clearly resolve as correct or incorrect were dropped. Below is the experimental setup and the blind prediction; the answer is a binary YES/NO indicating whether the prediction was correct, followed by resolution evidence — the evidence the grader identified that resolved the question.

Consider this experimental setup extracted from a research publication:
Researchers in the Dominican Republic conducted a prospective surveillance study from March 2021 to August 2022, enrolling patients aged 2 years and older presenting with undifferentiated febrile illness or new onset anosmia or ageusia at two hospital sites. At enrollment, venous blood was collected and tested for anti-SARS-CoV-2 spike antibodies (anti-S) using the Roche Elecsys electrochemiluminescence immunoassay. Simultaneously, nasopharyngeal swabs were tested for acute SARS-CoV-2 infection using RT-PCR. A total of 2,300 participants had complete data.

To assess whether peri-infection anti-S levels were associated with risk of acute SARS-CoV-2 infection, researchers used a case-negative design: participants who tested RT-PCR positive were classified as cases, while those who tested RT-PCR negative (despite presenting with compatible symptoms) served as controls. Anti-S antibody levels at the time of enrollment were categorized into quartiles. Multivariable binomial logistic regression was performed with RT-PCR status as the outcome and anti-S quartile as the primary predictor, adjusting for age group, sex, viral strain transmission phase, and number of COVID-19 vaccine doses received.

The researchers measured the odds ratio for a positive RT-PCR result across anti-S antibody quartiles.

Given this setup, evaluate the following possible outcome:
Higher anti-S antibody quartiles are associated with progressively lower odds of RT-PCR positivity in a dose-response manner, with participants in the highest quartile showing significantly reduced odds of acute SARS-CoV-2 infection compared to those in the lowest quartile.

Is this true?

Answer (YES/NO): YES